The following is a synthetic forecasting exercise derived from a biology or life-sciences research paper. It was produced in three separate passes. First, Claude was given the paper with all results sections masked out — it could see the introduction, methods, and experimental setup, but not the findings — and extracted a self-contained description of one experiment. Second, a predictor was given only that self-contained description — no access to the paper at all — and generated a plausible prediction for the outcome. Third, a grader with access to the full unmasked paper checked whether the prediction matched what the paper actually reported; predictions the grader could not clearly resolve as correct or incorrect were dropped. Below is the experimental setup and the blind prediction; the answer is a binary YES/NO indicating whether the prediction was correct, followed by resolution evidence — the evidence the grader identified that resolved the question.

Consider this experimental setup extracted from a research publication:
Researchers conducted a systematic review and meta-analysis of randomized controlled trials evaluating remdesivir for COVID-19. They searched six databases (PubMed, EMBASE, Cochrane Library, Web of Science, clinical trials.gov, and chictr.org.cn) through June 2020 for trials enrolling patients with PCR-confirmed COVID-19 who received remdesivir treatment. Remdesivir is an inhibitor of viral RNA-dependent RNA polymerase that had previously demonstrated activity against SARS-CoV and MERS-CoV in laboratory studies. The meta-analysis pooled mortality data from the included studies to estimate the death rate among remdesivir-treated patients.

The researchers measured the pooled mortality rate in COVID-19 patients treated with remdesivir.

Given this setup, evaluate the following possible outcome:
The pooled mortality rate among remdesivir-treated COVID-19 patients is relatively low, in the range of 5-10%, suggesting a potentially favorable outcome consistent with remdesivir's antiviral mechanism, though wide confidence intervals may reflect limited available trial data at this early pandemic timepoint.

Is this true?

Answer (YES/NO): NO